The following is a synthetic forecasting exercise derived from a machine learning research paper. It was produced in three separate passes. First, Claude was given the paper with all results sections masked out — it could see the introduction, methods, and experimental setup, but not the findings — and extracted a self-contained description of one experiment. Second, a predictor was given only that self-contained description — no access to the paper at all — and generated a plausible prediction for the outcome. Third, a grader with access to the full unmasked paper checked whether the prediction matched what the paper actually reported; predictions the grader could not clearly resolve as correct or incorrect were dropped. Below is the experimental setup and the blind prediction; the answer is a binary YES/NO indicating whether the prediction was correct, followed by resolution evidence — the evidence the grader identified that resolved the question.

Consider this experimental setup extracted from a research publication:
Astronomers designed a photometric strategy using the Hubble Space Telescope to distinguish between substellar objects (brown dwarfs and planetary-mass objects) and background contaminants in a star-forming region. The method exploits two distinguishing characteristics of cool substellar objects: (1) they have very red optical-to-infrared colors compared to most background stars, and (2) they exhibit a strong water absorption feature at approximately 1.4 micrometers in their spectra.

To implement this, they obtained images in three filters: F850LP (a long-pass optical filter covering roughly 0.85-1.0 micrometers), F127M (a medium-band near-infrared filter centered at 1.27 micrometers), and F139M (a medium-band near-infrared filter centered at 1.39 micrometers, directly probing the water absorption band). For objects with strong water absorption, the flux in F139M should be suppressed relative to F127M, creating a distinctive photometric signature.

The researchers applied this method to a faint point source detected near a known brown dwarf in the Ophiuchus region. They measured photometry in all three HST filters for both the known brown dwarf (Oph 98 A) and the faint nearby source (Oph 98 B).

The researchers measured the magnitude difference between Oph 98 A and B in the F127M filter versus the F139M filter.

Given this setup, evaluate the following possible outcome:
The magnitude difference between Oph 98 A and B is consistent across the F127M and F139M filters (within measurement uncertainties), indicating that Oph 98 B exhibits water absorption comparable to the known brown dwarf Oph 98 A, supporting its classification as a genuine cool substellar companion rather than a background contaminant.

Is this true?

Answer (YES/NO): NO